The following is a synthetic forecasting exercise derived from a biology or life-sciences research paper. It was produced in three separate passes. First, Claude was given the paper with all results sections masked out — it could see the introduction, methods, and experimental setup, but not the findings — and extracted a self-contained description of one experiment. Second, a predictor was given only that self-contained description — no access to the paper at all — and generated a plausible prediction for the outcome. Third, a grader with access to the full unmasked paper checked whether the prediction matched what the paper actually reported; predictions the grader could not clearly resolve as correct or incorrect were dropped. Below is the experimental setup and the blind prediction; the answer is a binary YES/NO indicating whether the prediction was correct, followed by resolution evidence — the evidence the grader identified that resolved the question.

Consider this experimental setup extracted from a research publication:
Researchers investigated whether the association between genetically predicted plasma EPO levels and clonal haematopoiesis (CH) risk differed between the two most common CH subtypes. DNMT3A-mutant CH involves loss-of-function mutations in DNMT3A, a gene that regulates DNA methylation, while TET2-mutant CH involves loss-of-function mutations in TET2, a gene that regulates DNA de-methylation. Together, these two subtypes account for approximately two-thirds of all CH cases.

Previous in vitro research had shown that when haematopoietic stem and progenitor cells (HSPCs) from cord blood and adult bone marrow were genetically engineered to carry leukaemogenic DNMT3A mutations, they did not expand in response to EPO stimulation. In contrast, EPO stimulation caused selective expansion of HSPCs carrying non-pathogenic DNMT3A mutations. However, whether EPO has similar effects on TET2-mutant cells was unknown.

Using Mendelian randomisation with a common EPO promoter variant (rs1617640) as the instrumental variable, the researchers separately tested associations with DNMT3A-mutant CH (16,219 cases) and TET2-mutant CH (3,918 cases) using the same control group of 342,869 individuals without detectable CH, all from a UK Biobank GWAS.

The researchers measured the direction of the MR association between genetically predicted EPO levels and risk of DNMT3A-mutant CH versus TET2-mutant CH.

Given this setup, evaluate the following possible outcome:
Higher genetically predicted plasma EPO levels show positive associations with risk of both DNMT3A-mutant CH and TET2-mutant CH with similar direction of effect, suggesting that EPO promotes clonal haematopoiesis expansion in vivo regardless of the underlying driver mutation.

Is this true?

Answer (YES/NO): NO